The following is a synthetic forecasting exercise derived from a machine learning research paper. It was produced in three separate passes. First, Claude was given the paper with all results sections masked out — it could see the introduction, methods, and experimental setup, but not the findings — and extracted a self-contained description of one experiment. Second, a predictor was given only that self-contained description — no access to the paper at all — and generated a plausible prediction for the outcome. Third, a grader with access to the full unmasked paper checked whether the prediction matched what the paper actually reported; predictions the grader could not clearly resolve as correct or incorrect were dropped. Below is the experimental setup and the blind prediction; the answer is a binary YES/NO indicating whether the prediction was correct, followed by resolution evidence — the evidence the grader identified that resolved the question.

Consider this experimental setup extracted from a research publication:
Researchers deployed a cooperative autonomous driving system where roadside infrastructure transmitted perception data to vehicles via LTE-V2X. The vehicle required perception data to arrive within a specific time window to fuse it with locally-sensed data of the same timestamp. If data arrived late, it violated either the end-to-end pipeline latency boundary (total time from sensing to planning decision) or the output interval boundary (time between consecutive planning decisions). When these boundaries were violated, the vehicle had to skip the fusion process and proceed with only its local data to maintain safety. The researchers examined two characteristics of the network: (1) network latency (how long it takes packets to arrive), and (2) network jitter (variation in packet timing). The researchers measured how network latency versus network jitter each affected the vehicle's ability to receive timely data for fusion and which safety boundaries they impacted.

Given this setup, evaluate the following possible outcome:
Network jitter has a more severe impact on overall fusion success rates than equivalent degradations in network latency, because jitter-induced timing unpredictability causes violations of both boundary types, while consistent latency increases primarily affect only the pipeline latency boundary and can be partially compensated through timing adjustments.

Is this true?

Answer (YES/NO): NO